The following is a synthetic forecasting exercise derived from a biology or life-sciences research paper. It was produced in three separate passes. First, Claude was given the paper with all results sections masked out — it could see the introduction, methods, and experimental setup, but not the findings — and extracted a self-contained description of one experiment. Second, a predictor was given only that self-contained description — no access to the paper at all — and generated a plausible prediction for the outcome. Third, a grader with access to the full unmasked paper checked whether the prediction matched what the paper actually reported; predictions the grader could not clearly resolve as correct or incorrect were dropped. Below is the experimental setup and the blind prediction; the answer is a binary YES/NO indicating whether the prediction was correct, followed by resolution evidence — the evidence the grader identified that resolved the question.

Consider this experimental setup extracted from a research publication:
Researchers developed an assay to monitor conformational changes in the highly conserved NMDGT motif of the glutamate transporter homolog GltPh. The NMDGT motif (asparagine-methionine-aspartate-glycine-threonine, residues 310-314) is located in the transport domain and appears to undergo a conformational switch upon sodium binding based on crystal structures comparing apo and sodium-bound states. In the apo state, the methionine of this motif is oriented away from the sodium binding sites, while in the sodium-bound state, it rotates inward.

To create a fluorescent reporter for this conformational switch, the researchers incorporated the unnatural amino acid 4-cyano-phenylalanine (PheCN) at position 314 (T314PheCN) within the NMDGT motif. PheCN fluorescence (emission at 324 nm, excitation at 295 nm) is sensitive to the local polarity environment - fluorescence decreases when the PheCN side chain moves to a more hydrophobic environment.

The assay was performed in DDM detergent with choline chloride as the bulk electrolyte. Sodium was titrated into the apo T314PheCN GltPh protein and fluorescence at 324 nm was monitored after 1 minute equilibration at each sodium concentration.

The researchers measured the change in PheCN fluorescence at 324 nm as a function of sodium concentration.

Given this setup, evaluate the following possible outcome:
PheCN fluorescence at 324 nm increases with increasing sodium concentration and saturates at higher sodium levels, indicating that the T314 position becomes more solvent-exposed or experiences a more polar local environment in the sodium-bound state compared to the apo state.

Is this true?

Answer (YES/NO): NO